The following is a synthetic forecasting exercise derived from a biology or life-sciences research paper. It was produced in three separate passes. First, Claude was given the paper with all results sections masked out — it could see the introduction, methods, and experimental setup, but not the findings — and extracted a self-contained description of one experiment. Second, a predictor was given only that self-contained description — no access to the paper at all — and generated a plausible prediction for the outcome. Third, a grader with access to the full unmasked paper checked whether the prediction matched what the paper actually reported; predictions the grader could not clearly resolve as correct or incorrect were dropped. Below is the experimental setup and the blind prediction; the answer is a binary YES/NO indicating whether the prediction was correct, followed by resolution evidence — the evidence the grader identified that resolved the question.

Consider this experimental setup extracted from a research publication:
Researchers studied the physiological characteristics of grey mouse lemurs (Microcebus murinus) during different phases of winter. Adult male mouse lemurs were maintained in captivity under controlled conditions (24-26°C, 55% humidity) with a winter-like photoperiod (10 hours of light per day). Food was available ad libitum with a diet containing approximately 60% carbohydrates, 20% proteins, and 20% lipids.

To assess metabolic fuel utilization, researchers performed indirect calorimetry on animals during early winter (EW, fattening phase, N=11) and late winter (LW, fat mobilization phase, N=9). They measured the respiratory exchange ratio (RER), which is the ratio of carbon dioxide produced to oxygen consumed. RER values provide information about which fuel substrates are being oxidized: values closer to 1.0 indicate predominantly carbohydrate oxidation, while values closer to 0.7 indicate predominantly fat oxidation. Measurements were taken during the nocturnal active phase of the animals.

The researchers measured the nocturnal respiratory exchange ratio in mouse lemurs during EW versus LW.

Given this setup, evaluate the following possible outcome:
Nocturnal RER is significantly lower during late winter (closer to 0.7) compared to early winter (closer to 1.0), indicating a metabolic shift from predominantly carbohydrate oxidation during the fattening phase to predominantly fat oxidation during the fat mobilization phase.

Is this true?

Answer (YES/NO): YES